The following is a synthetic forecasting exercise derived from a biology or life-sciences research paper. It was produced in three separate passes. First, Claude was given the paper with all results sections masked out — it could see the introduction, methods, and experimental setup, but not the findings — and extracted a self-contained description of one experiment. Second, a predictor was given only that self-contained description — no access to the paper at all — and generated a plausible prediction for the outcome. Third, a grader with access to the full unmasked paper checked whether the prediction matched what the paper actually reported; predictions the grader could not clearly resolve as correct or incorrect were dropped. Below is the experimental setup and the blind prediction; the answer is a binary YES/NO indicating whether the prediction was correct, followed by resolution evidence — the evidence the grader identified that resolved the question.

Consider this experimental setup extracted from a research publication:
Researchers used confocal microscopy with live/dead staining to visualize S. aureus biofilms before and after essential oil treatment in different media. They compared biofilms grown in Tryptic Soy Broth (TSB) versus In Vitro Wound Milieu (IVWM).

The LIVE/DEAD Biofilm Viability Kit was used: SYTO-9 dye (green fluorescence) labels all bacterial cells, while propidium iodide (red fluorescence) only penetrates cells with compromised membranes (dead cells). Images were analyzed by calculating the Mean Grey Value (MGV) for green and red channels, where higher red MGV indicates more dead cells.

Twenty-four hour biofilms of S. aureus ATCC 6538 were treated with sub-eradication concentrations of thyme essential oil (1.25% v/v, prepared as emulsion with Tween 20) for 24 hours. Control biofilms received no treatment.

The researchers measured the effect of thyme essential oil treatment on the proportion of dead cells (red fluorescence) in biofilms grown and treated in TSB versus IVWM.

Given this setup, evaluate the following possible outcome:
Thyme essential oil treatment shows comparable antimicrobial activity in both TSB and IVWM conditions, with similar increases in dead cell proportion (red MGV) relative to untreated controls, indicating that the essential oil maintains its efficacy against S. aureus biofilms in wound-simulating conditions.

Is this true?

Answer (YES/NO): NO